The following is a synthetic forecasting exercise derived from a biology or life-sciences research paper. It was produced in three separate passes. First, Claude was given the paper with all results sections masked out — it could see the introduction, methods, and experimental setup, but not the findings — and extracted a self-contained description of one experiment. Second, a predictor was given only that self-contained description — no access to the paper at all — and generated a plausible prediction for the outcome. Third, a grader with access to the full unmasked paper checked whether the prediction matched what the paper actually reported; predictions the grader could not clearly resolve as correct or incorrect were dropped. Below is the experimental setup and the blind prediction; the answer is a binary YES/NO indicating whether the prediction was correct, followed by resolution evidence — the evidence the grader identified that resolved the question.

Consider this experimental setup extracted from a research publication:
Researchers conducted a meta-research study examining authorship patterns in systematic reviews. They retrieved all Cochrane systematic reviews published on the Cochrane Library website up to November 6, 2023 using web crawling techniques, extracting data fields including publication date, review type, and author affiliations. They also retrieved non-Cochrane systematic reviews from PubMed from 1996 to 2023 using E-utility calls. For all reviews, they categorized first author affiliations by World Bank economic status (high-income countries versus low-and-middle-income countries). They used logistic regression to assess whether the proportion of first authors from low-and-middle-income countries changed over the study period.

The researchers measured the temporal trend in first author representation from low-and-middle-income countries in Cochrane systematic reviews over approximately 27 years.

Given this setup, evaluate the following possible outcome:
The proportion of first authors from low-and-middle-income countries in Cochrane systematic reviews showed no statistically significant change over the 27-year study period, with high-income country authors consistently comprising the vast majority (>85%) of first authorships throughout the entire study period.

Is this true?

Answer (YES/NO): NO